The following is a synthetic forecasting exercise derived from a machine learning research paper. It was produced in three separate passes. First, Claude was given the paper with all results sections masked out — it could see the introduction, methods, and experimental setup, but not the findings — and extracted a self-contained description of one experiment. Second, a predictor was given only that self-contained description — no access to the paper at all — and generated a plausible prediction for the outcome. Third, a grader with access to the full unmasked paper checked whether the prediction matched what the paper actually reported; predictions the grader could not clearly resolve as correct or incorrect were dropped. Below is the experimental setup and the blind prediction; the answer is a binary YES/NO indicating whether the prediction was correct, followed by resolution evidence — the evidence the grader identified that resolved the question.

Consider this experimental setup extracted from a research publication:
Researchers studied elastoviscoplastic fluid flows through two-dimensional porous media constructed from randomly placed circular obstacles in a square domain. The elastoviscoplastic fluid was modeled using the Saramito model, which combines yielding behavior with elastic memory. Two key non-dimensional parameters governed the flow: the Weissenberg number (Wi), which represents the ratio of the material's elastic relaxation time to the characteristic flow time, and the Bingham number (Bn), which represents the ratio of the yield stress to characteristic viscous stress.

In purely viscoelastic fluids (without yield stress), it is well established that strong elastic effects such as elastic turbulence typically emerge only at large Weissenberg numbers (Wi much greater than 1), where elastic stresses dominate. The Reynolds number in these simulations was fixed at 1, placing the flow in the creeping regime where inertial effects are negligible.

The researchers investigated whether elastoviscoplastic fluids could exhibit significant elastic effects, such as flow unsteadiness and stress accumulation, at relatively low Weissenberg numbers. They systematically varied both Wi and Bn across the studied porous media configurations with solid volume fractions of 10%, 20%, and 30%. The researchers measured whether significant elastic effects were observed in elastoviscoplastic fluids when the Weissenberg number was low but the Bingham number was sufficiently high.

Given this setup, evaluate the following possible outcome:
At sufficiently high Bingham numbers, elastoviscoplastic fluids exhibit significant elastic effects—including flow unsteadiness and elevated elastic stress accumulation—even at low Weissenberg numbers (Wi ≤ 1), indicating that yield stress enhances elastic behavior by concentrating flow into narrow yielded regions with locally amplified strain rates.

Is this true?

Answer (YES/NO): YES